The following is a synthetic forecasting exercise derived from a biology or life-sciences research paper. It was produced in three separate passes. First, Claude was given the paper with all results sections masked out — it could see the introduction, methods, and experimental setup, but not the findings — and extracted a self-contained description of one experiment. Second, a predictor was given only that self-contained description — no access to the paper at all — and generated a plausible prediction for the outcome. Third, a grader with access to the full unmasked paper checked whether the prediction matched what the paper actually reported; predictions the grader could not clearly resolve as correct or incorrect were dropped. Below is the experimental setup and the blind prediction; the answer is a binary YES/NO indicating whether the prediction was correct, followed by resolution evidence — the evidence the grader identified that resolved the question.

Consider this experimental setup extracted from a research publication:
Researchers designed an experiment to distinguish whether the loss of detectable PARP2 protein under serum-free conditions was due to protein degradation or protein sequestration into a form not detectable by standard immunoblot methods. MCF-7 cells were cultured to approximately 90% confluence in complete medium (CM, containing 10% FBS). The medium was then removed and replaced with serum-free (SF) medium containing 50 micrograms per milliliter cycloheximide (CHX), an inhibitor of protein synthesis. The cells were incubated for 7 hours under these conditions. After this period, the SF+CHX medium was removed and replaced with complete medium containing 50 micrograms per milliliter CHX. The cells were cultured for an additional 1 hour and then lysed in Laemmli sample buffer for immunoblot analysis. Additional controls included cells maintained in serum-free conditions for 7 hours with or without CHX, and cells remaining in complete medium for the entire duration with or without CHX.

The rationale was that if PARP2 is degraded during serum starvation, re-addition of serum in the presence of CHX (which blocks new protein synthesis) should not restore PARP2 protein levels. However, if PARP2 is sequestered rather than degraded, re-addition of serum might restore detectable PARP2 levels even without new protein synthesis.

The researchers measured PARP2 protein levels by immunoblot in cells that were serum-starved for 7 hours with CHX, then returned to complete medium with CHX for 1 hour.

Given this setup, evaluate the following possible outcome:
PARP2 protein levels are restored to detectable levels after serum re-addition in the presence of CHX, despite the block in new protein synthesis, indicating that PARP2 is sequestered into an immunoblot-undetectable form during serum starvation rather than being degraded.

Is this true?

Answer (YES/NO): YES